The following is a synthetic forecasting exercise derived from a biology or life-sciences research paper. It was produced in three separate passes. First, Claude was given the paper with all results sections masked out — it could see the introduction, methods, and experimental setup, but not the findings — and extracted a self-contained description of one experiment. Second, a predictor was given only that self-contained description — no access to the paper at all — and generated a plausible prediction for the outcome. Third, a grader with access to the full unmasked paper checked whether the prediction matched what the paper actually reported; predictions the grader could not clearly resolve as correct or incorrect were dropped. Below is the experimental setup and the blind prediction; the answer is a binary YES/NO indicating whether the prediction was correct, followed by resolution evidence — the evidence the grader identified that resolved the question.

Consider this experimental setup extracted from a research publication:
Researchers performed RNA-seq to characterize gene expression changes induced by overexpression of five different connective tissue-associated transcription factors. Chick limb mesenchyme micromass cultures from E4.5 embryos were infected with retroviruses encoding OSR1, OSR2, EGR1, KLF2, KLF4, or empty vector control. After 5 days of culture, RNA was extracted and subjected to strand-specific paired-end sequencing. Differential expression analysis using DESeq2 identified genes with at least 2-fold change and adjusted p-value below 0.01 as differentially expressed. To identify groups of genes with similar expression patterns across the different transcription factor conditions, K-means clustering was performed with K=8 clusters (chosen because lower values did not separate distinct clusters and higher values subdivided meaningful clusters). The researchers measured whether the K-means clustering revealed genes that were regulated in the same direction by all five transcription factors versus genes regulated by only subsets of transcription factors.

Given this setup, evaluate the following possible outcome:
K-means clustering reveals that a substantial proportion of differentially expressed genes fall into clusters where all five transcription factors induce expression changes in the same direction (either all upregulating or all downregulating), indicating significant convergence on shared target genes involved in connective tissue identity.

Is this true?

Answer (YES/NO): NO